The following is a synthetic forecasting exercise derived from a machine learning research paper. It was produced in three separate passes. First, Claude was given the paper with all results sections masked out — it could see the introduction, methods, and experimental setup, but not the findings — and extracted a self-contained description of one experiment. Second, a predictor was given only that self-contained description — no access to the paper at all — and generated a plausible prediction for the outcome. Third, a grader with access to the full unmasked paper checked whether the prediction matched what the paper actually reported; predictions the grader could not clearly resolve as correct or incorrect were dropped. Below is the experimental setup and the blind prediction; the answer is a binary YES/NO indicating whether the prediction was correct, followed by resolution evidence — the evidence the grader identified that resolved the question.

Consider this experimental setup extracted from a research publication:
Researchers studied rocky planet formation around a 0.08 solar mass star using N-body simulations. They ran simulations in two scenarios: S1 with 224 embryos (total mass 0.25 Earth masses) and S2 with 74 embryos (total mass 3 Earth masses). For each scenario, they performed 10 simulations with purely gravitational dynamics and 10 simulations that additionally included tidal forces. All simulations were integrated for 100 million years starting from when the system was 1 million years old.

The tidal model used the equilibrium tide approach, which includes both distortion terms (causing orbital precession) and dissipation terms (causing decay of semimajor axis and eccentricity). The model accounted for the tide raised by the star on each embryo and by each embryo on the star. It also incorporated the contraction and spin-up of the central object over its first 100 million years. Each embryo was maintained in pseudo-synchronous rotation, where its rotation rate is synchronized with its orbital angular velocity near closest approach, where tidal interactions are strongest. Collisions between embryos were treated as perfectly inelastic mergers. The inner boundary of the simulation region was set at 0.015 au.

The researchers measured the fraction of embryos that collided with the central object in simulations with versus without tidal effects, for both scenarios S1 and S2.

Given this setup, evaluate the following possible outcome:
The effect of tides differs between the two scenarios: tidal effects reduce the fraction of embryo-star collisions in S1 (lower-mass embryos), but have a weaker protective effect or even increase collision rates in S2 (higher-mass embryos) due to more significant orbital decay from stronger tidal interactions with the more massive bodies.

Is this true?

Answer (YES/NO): NO